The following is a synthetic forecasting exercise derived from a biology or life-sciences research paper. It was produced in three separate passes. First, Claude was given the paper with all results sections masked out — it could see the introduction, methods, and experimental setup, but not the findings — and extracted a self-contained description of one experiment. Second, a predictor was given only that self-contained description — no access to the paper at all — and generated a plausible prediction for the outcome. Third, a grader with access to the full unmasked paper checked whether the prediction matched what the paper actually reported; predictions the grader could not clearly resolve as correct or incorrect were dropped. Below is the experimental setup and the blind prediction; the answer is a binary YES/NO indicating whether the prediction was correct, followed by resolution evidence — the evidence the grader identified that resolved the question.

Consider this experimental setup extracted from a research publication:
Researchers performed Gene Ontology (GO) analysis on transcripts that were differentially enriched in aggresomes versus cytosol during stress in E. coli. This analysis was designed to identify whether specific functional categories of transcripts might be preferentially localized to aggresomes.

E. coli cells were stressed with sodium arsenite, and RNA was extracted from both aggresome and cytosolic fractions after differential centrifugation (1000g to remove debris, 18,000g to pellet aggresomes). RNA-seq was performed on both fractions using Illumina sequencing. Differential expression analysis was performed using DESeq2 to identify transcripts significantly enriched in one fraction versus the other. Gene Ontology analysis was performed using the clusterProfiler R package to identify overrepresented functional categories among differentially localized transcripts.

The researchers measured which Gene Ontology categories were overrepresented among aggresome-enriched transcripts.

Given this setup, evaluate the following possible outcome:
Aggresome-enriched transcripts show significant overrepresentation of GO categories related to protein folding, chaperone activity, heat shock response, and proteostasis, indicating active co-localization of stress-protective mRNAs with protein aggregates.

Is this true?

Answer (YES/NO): NO